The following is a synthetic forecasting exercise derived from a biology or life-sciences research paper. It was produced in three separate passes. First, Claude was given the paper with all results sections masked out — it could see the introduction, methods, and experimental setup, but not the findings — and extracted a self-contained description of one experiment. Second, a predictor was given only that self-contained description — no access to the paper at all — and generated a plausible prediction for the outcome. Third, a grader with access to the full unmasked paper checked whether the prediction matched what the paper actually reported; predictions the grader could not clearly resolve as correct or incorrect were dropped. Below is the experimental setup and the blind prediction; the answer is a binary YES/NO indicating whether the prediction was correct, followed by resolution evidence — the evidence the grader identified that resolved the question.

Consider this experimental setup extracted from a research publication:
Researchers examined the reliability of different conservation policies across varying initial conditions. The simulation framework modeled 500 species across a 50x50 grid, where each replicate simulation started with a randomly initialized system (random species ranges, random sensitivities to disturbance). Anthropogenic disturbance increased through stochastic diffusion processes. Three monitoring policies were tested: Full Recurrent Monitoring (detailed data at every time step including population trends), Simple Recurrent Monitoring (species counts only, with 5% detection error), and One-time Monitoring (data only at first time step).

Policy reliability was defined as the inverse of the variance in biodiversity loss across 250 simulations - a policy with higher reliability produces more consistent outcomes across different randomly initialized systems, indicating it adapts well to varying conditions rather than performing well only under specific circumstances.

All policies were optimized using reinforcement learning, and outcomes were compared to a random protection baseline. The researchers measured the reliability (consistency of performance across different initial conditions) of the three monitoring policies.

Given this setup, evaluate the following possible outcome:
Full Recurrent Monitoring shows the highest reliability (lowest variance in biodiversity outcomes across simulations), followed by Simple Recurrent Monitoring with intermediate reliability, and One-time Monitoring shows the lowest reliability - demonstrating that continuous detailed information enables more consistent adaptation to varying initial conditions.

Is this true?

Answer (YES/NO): NO